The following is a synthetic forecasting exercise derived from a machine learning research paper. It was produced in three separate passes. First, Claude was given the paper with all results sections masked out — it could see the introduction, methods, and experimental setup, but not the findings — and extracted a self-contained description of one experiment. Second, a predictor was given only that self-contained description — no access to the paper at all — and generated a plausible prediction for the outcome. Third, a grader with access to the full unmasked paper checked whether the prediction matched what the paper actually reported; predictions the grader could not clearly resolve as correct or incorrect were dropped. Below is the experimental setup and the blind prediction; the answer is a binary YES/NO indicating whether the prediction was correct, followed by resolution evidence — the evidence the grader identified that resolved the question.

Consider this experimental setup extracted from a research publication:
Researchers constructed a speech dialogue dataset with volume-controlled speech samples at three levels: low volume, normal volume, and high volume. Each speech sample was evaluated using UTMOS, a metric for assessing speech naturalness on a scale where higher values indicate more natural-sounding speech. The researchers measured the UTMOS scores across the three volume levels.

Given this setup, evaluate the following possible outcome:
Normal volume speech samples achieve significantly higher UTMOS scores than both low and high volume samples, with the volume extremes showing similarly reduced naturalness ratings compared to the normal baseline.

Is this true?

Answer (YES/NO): NO